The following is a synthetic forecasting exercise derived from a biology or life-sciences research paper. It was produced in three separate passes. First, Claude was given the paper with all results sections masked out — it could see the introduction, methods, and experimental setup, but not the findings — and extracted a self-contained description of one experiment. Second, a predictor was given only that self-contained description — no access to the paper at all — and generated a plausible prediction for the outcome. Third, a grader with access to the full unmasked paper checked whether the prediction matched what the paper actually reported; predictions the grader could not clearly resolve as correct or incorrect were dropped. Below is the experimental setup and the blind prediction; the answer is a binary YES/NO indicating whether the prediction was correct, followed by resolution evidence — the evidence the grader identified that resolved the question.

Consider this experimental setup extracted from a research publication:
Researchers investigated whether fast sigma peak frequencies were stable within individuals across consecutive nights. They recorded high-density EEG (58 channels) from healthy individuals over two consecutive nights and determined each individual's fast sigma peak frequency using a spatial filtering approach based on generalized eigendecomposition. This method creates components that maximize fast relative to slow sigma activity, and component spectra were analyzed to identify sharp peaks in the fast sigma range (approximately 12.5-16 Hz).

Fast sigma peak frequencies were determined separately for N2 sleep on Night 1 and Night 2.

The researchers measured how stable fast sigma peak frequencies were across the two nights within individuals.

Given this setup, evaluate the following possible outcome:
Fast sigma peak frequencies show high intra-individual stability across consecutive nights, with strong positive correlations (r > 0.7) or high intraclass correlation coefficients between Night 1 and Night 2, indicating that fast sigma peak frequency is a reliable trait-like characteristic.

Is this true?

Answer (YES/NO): YES